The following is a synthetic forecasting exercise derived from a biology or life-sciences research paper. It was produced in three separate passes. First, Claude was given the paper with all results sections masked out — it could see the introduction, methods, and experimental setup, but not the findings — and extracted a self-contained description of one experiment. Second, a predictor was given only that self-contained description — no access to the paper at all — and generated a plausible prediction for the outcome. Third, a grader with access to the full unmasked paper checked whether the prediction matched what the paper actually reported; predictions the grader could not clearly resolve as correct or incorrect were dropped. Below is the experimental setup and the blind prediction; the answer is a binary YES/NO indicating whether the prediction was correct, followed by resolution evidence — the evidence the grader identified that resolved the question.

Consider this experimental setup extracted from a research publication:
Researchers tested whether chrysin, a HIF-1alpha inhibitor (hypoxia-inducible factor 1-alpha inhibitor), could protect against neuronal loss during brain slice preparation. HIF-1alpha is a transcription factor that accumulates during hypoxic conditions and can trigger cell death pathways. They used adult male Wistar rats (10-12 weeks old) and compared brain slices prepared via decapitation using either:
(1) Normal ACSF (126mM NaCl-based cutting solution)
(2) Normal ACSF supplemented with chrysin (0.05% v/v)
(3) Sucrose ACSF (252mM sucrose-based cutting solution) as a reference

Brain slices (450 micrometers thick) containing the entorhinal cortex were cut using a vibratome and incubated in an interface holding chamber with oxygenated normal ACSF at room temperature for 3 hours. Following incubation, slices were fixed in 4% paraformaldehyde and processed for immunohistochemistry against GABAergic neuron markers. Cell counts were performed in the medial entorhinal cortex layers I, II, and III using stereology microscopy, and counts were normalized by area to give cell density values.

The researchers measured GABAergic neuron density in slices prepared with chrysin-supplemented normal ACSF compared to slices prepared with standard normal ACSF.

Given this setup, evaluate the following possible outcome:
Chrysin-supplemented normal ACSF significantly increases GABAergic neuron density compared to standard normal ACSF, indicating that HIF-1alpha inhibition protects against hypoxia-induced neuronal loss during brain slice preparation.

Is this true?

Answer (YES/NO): YES